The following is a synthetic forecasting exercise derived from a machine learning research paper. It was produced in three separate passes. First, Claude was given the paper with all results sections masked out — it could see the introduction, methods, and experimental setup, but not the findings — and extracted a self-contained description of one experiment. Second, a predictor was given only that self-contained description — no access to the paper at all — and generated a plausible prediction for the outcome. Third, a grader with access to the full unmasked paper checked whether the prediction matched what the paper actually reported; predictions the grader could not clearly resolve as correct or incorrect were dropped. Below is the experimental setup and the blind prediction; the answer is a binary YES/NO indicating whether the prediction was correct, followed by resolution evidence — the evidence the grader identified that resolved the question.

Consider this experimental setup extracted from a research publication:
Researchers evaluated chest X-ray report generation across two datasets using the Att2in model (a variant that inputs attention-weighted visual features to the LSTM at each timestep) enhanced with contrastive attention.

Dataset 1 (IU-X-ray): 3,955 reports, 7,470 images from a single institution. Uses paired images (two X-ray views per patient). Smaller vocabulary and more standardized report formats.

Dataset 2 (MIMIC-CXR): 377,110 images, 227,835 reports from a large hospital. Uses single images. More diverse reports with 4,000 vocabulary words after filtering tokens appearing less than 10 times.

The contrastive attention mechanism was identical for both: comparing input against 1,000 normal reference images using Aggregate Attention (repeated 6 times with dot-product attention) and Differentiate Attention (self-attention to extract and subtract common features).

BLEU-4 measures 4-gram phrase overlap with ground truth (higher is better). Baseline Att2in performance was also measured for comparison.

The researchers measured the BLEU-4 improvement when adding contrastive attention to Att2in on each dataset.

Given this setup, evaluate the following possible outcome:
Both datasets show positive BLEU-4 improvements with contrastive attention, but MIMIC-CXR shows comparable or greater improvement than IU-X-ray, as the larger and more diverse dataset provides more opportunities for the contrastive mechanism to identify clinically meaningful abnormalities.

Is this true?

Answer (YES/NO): NO